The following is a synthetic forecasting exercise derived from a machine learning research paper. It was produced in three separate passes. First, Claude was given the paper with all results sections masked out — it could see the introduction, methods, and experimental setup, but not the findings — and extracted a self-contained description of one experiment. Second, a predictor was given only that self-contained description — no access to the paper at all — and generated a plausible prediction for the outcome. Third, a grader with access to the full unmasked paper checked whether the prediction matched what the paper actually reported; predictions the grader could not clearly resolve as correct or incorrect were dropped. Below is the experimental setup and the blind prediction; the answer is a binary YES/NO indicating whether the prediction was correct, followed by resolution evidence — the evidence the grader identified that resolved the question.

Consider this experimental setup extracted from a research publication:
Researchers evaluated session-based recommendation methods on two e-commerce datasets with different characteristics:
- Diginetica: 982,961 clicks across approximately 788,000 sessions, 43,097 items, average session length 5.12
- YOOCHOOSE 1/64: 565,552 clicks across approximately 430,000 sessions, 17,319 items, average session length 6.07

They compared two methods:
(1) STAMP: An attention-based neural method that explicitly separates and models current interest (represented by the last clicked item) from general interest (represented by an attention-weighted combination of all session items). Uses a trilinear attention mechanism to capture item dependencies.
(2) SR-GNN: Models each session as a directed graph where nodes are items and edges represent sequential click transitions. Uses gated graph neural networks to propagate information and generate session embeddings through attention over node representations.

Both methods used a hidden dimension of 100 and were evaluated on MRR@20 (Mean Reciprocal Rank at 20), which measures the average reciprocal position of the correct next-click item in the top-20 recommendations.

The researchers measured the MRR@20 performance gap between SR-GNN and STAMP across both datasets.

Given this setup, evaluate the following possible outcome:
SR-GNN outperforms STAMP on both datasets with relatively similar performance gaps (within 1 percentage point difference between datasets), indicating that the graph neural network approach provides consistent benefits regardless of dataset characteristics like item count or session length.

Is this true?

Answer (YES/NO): NO